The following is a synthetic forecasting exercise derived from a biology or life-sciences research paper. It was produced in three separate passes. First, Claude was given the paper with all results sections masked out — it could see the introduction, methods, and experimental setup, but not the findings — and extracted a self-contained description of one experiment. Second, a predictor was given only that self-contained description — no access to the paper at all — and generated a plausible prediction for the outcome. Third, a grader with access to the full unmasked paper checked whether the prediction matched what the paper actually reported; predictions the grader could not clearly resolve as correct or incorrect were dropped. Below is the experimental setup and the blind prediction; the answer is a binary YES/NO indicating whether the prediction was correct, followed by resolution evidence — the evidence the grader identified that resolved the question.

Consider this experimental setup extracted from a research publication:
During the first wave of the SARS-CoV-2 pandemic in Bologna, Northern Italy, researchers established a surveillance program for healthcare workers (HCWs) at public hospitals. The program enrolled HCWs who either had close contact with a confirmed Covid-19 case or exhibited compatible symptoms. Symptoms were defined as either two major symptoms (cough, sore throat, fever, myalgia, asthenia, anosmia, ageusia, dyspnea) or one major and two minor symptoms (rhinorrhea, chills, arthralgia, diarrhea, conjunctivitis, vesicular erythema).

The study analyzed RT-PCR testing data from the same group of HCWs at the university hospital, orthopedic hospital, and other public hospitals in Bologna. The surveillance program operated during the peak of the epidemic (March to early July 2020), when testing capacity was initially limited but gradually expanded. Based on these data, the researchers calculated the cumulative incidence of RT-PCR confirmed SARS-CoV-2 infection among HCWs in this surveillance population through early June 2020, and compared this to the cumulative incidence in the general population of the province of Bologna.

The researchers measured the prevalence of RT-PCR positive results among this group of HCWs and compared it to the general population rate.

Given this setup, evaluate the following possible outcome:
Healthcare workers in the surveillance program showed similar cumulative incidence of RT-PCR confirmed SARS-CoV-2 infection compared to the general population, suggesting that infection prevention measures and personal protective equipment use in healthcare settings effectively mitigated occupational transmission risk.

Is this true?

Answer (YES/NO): NO